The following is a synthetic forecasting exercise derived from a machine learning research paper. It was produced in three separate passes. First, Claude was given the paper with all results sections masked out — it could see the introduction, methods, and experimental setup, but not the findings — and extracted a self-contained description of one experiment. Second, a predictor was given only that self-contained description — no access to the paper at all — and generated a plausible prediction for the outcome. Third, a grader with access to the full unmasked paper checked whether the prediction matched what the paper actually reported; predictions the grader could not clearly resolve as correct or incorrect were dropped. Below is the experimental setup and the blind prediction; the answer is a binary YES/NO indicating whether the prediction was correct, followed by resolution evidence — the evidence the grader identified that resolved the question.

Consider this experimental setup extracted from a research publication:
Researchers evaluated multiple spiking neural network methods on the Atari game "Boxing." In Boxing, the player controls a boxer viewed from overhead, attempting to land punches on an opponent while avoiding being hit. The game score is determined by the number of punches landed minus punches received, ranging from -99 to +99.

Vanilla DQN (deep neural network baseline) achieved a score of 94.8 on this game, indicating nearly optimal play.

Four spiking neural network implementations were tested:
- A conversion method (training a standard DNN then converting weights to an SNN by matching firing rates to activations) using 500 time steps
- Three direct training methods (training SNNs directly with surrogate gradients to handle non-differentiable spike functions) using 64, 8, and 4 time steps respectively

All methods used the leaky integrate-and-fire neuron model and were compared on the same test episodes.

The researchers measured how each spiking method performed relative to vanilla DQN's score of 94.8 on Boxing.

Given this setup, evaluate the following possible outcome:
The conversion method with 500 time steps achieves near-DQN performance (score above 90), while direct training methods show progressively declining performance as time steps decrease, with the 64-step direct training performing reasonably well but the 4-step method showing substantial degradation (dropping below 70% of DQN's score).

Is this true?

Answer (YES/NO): NO